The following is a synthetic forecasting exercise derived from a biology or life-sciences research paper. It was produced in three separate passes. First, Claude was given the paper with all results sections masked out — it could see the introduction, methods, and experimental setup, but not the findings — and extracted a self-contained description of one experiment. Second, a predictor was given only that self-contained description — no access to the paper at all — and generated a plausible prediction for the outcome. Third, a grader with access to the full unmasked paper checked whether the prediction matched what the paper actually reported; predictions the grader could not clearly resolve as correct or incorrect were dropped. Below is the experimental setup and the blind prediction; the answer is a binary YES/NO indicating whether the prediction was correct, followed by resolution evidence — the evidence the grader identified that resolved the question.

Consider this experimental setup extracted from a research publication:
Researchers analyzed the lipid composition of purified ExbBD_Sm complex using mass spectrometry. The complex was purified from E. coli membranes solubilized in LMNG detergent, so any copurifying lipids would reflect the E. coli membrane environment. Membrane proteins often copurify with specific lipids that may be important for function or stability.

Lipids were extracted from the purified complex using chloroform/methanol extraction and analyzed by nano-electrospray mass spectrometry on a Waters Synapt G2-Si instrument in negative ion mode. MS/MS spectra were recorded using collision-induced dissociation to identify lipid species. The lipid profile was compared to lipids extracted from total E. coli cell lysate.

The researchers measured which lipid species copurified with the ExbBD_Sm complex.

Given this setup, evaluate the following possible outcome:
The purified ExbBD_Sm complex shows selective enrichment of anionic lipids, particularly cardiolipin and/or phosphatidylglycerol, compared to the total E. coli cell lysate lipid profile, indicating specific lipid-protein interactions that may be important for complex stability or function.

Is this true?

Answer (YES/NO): YES